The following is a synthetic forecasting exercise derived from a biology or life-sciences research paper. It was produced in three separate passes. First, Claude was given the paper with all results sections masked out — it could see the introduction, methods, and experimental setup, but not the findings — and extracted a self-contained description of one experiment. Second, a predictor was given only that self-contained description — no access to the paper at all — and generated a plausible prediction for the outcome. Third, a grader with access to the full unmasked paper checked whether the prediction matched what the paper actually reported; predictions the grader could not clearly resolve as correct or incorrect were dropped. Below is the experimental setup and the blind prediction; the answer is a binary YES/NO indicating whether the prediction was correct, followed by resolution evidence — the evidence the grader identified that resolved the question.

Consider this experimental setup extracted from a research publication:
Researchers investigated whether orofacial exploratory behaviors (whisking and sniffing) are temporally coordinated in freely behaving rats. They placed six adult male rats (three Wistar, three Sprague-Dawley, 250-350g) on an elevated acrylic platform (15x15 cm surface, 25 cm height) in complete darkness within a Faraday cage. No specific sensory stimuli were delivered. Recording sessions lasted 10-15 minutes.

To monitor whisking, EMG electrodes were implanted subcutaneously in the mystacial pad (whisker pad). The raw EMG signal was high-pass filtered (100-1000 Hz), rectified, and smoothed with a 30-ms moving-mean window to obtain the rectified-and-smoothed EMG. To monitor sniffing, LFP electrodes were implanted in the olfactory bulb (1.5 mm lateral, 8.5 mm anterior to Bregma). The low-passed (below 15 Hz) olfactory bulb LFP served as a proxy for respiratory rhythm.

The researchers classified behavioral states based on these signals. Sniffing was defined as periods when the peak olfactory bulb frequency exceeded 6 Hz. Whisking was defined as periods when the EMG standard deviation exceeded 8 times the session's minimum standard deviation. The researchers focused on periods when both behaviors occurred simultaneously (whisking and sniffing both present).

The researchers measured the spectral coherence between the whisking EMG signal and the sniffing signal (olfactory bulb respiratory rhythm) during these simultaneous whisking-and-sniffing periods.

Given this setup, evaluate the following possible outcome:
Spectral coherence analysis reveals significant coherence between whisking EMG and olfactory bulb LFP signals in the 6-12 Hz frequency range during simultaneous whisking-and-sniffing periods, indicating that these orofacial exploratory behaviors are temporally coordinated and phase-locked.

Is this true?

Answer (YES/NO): YES